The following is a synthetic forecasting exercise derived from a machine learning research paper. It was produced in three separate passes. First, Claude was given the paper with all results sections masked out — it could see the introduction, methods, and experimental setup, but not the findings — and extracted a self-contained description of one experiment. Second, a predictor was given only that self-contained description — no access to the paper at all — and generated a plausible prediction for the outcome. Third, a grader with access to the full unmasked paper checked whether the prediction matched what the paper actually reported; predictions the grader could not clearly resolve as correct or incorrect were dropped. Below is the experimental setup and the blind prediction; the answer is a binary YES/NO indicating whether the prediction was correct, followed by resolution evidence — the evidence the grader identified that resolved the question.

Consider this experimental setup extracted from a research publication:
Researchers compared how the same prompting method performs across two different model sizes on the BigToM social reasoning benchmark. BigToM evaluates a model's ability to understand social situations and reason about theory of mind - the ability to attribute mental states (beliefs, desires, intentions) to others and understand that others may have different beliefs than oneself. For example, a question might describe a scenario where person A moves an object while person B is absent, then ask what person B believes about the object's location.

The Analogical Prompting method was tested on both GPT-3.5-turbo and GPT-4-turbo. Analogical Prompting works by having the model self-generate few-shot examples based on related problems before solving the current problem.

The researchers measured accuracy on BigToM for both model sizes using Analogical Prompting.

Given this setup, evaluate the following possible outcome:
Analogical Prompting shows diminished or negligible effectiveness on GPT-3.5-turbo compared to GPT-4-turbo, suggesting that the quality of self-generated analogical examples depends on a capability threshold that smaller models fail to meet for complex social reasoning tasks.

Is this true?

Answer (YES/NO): NO